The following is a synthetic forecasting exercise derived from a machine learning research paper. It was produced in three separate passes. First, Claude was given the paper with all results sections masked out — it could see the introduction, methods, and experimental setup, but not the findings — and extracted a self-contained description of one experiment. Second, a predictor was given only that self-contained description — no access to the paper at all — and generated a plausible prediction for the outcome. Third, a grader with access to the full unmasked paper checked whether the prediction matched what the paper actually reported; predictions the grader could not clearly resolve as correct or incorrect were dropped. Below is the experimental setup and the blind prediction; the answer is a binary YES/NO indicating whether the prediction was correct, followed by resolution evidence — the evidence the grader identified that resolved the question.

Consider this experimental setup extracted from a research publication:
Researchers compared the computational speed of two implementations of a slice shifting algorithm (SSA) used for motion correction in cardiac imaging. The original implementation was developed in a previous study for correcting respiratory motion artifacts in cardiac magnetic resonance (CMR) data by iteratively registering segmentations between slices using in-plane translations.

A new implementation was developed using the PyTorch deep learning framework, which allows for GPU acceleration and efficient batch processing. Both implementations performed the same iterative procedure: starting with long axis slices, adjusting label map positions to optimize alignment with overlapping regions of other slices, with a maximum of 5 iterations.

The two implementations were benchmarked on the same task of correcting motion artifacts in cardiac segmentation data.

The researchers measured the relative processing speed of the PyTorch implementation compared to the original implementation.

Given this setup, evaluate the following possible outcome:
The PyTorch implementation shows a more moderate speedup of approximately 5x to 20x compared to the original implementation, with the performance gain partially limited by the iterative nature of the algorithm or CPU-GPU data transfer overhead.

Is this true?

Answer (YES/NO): YES